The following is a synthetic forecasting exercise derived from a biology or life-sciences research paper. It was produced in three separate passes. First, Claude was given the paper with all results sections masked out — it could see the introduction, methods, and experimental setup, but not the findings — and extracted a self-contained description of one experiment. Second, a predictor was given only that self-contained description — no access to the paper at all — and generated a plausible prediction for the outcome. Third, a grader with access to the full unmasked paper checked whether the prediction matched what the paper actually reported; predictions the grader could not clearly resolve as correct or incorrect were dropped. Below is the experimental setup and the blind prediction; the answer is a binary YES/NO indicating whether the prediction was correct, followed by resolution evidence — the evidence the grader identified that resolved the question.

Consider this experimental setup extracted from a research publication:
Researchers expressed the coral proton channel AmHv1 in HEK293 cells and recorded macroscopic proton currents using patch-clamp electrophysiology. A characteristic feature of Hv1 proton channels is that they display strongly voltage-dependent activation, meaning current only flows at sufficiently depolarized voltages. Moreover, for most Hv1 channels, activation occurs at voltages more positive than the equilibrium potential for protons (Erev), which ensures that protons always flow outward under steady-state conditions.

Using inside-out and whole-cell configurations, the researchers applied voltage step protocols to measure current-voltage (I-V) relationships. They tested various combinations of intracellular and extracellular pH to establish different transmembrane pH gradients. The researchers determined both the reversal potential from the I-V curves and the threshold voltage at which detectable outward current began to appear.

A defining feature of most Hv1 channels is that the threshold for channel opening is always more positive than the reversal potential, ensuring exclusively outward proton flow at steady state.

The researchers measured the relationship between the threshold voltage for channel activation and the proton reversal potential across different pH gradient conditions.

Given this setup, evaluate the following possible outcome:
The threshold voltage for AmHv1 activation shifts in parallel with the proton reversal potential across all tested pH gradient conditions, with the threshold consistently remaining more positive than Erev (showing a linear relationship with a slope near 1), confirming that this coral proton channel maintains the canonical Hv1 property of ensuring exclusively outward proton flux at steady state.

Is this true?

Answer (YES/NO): NO